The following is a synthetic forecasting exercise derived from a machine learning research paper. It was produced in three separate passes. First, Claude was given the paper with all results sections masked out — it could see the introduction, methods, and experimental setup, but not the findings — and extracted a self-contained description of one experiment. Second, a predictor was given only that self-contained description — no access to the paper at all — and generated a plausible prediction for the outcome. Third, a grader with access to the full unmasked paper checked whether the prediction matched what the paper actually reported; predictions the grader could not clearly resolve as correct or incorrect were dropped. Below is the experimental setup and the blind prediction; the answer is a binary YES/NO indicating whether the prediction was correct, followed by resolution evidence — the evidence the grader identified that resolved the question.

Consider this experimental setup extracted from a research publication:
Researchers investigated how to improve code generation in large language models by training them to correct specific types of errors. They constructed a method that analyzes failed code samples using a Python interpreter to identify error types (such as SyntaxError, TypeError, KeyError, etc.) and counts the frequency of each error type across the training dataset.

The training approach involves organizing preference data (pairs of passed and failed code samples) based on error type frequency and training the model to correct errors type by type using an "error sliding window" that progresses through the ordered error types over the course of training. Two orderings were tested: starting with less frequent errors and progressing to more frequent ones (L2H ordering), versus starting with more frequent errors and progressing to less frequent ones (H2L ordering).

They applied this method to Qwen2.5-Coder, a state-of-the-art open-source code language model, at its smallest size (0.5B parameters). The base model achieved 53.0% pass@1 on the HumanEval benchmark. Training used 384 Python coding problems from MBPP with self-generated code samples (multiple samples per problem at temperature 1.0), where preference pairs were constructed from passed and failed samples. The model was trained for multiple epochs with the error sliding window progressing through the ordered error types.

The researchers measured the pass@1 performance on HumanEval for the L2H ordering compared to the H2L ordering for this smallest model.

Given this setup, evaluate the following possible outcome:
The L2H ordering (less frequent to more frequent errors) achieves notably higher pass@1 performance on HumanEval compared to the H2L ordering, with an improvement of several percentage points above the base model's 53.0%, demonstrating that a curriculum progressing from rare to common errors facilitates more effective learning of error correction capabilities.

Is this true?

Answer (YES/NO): YES